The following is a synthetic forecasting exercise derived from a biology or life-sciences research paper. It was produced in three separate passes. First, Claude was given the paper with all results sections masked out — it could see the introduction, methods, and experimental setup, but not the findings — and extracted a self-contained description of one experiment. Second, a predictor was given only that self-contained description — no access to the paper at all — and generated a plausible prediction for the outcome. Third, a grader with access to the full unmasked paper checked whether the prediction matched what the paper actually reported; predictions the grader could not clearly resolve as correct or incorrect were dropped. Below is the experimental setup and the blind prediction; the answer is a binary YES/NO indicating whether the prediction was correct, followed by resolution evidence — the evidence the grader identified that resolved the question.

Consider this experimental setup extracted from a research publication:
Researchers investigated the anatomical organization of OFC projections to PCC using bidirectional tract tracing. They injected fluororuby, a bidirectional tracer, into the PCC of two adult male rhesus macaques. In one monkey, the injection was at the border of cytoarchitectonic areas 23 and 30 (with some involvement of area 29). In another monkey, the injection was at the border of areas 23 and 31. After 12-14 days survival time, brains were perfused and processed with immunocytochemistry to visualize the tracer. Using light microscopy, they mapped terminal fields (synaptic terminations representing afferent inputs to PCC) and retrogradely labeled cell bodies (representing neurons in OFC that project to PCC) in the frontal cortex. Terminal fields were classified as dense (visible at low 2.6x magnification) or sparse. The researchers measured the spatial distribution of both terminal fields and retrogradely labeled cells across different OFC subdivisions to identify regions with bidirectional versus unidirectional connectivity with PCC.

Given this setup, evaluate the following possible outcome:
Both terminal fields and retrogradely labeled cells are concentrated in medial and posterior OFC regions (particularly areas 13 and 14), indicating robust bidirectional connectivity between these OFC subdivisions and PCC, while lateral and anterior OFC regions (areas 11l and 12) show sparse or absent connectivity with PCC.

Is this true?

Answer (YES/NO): NO